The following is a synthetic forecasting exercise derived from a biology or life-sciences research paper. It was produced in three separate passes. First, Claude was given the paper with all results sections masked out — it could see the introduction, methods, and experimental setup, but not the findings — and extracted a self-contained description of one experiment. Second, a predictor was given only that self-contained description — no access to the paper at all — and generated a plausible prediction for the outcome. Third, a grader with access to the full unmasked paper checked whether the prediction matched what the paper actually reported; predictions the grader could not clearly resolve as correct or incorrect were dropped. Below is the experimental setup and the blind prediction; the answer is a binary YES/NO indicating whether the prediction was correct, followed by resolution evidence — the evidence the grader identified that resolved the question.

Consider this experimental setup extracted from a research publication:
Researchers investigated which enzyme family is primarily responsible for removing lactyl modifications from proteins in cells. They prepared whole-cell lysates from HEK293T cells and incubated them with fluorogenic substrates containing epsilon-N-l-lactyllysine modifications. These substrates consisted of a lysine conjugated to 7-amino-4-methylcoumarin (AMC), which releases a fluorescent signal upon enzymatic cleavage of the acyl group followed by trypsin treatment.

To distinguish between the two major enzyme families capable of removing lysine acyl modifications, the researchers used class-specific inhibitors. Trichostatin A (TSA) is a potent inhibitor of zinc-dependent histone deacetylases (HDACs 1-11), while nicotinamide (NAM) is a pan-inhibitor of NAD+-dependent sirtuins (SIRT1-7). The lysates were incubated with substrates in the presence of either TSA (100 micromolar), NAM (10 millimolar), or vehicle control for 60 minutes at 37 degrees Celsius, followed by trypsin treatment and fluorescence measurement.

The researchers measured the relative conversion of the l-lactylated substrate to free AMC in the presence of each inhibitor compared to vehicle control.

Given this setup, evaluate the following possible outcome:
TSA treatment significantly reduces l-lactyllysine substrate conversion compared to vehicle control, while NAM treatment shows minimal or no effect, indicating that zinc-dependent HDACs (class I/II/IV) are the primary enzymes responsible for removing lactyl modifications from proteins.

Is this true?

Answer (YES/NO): YES